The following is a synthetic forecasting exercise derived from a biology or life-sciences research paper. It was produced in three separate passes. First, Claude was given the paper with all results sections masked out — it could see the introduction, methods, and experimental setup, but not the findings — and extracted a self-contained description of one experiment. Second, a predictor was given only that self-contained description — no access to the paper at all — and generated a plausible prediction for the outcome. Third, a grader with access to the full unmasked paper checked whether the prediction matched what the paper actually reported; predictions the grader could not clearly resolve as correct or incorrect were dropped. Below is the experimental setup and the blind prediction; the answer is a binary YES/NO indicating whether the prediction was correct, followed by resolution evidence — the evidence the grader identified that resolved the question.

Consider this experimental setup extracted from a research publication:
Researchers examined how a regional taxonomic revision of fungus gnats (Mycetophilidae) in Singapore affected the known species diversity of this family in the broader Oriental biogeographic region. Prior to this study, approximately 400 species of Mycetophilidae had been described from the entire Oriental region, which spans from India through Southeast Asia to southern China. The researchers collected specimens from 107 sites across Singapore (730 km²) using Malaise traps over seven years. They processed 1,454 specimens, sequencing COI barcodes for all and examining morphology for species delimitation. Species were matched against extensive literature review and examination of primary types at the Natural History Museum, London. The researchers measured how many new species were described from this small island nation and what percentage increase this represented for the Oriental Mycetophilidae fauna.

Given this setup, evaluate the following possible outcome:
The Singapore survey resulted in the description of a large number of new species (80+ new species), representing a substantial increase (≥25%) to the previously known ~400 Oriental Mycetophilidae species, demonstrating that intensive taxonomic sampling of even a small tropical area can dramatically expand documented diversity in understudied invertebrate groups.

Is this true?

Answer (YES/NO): YES